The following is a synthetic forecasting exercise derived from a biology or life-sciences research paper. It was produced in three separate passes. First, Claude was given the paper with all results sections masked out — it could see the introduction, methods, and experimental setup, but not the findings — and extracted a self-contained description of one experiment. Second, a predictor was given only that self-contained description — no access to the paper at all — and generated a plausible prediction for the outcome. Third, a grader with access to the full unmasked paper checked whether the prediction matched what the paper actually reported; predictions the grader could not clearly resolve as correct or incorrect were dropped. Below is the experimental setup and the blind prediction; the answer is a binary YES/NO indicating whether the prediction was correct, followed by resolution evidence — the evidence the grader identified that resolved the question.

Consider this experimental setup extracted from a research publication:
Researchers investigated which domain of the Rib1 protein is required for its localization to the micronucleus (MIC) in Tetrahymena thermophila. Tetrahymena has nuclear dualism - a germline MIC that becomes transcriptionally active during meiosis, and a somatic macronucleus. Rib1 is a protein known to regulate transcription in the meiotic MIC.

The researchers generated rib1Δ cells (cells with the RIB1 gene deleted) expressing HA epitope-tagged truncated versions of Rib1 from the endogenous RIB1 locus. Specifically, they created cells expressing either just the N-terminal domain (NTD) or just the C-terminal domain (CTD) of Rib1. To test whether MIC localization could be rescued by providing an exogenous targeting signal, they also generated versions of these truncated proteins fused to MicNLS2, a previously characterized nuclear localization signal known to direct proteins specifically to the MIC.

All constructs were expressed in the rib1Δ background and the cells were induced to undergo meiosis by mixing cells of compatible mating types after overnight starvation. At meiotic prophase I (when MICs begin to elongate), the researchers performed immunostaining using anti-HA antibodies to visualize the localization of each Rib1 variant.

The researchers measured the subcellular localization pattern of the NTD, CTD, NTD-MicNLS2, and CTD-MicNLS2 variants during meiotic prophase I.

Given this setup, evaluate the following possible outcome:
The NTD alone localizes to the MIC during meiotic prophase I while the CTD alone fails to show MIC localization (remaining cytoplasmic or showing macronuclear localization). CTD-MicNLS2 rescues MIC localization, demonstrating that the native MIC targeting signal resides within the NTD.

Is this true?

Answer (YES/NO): NO